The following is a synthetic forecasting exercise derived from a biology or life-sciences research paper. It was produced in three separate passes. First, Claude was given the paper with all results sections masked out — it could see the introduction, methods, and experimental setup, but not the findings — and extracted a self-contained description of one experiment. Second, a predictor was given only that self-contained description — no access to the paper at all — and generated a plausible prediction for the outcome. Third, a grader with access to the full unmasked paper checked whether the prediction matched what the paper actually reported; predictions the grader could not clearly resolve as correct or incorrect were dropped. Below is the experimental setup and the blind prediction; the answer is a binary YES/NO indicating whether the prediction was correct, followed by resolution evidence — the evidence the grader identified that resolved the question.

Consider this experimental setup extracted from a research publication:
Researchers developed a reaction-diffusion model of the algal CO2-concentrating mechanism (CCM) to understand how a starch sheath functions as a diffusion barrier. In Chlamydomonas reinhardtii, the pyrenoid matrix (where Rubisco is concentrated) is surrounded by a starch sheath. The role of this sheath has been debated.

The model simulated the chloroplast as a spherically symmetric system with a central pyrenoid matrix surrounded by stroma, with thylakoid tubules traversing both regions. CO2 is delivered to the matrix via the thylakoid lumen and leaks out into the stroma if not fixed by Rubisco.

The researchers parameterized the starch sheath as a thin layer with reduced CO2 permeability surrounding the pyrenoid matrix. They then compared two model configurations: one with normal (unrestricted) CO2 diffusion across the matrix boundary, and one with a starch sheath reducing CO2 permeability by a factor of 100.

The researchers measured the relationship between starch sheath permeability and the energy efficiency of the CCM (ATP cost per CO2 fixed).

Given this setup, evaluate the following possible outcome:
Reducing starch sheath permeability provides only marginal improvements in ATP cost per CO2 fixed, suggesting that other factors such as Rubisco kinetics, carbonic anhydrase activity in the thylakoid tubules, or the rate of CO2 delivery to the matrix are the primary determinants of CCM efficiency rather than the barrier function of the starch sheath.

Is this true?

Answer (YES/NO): NO